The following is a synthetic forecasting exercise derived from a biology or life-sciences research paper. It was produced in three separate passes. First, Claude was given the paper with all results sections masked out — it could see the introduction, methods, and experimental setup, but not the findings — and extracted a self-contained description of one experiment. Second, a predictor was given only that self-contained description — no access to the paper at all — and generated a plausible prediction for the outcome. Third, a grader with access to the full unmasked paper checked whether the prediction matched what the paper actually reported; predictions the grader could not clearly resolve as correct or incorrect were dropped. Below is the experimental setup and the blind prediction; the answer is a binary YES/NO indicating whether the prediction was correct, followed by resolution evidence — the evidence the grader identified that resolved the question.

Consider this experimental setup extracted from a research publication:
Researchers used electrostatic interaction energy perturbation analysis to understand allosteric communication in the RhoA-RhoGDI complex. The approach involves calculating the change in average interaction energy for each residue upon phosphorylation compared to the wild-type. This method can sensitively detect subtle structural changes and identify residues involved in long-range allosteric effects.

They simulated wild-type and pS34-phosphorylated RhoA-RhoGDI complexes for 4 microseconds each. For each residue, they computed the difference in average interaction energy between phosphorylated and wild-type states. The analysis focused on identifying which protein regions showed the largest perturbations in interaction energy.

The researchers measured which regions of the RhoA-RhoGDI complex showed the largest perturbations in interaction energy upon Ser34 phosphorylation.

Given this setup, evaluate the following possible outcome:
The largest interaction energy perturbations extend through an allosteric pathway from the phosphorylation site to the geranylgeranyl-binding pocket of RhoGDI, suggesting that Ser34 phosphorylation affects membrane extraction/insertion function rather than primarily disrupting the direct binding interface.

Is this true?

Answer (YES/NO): NO